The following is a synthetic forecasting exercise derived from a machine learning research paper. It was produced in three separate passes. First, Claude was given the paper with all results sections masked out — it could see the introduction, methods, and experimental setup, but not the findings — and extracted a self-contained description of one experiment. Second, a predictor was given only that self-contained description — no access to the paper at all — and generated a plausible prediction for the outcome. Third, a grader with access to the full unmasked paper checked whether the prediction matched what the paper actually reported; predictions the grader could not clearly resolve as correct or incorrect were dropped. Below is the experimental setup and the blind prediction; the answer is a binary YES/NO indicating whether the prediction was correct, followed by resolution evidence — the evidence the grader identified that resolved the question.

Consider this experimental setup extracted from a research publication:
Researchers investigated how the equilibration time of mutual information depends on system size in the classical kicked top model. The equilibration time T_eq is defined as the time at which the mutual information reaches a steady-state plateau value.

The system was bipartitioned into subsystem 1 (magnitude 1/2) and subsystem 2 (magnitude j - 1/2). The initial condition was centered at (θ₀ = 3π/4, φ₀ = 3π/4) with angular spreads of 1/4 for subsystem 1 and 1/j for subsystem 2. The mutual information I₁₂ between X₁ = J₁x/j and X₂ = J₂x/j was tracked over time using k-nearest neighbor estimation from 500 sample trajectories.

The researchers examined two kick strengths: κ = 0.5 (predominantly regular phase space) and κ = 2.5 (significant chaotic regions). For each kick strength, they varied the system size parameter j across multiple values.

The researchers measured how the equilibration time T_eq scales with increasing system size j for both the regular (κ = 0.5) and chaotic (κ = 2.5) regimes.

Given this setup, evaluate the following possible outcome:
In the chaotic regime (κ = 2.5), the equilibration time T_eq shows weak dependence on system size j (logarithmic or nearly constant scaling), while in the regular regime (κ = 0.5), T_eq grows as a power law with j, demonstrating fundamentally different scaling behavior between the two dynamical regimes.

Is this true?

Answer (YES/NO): YES